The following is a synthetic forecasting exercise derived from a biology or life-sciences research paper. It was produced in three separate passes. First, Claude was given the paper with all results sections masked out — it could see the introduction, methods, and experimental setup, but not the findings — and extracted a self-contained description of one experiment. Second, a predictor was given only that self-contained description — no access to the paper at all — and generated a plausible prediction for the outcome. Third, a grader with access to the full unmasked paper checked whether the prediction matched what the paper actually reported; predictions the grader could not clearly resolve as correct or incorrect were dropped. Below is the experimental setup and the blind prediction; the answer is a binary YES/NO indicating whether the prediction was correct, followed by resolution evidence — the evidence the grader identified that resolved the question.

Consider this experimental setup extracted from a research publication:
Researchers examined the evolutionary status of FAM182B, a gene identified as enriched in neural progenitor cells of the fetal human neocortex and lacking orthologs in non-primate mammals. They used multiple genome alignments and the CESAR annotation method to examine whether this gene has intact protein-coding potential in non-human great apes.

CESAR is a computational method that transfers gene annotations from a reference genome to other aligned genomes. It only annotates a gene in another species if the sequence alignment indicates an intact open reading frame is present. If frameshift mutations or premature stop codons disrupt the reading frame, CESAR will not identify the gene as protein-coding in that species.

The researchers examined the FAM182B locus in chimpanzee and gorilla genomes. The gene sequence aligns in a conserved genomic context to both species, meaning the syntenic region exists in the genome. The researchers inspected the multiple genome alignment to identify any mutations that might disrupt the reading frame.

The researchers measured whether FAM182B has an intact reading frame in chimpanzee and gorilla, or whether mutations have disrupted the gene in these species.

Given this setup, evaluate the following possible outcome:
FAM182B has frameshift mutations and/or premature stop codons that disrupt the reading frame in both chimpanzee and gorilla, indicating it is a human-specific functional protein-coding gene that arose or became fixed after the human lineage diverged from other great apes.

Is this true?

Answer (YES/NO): YES